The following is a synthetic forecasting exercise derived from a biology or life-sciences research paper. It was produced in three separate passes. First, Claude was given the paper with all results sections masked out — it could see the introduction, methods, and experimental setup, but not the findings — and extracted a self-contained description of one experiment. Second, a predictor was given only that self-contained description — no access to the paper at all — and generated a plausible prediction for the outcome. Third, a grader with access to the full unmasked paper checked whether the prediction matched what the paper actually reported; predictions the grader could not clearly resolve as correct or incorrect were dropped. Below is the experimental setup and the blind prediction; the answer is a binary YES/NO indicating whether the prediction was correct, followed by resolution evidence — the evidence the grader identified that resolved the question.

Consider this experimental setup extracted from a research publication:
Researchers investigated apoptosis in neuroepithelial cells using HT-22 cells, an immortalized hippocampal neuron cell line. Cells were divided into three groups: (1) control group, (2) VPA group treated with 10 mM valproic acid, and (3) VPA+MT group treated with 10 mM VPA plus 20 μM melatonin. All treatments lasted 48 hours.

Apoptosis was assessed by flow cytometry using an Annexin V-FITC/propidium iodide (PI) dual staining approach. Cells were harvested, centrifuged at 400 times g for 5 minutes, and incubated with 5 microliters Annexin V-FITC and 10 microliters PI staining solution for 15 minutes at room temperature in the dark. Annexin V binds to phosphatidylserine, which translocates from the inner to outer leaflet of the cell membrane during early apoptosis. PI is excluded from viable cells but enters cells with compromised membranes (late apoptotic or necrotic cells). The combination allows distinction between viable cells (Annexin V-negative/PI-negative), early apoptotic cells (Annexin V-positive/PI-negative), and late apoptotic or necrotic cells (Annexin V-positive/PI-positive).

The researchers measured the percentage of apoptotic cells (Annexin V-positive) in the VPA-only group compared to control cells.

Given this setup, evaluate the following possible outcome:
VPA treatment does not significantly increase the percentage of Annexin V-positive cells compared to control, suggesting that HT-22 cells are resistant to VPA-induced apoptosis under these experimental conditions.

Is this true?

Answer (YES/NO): NO